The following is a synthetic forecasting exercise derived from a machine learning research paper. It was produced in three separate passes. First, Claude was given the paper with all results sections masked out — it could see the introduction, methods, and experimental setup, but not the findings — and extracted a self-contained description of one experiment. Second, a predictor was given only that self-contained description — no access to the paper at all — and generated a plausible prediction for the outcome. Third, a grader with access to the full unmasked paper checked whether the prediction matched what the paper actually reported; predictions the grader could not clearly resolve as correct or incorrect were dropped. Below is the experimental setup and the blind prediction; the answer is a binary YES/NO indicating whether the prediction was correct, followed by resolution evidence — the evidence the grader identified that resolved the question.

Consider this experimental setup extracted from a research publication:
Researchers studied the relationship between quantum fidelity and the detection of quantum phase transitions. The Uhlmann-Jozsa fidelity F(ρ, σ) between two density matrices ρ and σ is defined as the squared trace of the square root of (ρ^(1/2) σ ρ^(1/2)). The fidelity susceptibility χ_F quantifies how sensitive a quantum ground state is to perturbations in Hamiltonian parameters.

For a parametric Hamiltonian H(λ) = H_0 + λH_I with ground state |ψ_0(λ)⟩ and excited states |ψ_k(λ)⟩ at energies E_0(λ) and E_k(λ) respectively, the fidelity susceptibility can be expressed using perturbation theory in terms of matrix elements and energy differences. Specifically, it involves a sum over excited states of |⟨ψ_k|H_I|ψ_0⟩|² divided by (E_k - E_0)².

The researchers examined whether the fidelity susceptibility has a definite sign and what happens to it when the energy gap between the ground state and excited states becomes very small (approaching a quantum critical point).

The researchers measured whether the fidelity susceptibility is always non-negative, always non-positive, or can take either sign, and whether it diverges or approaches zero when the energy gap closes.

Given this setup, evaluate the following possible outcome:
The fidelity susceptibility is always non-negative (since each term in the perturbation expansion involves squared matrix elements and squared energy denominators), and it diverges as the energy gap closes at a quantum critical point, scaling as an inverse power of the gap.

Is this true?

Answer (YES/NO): YES